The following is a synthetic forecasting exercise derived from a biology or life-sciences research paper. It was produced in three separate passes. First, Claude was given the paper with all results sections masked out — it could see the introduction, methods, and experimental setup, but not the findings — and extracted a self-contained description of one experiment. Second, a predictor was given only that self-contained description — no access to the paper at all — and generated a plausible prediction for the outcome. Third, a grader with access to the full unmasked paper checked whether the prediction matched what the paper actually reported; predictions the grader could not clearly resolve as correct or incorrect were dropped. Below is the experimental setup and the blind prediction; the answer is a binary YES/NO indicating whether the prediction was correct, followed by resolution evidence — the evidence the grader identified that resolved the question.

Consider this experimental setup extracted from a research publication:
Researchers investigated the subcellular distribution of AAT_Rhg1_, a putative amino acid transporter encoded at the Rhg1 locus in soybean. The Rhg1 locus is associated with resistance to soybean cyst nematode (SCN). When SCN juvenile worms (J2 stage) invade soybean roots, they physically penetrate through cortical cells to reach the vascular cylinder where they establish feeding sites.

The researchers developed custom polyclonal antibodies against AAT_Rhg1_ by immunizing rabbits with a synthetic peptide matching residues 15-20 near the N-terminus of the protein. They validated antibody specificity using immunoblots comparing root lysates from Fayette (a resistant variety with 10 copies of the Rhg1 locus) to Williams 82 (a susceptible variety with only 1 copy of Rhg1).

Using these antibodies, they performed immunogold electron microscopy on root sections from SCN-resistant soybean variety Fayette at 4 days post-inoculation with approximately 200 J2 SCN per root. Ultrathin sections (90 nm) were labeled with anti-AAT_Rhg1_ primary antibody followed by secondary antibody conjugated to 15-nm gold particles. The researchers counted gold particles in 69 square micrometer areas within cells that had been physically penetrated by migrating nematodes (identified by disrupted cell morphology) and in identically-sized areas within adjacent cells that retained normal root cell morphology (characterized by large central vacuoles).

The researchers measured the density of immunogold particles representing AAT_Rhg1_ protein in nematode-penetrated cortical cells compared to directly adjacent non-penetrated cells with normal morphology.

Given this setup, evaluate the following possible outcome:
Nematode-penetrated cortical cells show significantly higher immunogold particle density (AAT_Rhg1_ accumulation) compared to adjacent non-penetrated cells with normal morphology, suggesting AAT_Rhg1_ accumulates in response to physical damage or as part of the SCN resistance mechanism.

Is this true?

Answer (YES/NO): YES